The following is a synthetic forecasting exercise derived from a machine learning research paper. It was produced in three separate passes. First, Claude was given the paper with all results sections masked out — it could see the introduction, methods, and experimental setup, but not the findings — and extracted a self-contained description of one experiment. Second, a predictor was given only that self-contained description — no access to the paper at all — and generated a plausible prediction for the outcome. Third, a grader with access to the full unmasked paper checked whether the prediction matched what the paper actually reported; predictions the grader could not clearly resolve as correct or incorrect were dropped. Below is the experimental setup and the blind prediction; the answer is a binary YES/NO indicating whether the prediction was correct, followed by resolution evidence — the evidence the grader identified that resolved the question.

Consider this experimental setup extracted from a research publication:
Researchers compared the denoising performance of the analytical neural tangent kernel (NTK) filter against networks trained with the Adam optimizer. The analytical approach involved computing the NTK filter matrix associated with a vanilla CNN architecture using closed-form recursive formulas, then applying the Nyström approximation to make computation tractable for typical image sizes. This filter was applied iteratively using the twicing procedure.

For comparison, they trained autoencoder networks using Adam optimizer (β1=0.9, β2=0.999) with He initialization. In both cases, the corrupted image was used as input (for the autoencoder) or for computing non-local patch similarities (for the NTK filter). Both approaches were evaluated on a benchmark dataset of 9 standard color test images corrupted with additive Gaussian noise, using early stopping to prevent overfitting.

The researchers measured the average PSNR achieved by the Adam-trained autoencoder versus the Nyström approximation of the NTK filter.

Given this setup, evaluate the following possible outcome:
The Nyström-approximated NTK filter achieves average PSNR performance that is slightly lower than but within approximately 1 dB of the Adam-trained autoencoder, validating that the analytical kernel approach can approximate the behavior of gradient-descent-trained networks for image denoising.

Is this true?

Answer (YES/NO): NO